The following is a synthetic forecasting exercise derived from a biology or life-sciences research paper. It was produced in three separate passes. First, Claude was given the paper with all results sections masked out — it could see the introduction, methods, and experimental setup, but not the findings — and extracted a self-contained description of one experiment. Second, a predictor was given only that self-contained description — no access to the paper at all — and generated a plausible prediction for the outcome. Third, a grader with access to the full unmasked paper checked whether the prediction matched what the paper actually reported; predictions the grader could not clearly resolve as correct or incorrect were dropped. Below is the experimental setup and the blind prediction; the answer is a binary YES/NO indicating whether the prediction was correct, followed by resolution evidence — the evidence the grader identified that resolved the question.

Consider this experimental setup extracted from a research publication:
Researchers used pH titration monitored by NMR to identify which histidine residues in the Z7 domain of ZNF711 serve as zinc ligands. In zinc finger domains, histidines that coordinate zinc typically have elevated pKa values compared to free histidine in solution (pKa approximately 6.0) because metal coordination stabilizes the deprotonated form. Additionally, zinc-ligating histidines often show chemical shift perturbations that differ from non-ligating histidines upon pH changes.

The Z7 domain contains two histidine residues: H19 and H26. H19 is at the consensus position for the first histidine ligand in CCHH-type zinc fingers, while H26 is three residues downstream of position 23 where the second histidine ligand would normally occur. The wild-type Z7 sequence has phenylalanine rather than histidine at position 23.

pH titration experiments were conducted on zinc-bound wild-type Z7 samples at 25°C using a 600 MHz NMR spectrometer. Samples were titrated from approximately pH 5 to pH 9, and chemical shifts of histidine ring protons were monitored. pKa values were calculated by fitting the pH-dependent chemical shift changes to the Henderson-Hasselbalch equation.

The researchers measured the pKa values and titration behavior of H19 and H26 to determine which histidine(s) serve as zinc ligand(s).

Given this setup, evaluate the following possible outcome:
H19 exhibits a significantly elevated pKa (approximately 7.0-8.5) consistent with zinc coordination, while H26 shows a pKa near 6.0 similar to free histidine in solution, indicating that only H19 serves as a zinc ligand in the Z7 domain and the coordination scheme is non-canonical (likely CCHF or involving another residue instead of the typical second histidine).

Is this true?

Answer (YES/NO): NO